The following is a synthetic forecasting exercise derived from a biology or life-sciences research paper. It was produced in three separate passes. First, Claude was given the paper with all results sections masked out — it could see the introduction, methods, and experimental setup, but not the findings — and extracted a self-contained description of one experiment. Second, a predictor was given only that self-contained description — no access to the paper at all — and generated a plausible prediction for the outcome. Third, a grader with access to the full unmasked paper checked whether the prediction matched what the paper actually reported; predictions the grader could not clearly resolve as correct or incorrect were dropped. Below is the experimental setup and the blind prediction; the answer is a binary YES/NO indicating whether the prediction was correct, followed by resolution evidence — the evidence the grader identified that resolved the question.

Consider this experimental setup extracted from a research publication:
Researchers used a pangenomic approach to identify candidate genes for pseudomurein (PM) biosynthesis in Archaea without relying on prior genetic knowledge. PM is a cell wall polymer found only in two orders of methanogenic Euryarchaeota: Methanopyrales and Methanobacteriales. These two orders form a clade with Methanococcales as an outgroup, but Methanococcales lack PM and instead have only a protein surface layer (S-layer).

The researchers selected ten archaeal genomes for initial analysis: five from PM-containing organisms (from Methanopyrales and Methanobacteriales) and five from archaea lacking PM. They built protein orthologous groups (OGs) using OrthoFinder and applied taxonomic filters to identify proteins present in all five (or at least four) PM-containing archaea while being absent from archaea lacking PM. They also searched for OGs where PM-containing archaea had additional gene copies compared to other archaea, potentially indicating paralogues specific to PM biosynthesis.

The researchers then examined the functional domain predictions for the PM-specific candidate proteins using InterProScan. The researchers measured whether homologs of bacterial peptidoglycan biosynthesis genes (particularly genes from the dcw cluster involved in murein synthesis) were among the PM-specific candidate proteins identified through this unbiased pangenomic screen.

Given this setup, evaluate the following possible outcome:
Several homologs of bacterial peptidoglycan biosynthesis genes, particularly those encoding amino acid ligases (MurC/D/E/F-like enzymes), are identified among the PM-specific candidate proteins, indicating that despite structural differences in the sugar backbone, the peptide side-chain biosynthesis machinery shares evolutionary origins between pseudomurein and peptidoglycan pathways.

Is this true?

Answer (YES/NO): YES